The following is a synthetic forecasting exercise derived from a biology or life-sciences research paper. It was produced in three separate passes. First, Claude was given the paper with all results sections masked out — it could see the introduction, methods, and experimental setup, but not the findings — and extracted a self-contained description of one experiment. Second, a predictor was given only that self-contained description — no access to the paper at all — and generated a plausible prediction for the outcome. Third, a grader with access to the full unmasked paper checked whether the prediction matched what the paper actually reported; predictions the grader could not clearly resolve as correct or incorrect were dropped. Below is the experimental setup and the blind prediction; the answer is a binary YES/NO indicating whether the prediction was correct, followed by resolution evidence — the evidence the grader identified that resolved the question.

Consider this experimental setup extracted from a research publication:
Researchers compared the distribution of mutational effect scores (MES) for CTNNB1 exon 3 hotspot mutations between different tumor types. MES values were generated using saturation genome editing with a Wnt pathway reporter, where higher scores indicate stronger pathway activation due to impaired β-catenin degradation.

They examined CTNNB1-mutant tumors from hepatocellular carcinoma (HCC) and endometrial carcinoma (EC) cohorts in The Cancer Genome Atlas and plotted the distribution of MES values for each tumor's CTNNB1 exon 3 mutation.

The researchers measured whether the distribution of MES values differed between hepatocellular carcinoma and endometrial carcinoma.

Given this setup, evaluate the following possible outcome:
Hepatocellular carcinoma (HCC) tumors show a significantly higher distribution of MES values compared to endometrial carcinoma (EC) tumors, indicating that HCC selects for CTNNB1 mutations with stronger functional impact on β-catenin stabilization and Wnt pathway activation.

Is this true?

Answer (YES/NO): NO